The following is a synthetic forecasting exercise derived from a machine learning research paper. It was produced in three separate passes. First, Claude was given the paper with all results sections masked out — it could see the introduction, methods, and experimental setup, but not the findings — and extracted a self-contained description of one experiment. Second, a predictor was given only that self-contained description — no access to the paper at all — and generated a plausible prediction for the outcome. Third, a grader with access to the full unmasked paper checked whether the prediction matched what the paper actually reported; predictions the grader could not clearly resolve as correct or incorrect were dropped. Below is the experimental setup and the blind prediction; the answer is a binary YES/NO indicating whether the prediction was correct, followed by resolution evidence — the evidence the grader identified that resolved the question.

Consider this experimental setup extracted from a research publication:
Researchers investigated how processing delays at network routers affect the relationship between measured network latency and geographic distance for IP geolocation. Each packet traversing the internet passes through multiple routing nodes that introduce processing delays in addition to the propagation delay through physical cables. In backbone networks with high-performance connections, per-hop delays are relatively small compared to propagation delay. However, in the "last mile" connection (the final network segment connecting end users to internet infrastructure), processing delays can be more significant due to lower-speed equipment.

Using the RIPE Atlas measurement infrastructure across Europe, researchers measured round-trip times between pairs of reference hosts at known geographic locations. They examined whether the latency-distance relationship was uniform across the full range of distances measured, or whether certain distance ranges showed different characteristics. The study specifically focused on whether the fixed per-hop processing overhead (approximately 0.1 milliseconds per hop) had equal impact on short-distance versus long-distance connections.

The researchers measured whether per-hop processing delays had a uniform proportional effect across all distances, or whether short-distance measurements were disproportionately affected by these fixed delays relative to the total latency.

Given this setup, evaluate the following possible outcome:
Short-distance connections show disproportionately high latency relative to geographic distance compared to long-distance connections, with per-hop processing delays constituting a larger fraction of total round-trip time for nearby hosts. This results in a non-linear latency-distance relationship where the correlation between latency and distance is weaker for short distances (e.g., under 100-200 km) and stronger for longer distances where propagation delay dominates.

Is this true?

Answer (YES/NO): YES